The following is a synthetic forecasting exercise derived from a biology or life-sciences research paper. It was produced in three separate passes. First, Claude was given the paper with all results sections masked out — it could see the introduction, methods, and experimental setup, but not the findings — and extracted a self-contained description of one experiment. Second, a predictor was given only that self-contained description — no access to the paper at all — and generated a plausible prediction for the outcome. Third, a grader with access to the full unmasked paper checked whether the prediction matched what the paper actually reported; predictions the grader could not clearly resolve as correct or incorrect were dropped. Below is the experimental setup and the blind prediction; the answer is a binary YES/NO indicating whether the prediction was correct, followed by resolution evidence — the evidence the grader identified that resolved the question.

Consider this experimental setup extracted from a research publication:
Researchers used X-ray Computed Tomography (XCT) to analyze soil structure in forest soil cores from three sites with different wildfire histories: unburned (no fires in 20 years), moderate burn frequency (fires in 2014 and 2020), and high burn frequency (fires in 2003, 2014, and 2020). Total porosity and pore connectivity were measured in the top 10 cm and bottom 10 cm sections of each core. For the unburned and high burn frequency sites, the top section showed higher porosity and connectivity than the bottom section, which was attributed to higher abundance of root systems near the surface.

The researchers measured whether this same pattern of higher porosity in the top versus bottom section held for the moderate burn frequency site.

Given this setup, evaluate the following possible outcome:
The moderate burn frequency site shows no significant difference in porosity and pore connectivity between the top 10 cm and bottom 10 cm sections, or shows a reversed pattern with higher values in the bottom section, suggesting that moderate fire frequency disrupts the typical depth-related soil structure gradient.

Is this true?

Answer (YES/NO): YES